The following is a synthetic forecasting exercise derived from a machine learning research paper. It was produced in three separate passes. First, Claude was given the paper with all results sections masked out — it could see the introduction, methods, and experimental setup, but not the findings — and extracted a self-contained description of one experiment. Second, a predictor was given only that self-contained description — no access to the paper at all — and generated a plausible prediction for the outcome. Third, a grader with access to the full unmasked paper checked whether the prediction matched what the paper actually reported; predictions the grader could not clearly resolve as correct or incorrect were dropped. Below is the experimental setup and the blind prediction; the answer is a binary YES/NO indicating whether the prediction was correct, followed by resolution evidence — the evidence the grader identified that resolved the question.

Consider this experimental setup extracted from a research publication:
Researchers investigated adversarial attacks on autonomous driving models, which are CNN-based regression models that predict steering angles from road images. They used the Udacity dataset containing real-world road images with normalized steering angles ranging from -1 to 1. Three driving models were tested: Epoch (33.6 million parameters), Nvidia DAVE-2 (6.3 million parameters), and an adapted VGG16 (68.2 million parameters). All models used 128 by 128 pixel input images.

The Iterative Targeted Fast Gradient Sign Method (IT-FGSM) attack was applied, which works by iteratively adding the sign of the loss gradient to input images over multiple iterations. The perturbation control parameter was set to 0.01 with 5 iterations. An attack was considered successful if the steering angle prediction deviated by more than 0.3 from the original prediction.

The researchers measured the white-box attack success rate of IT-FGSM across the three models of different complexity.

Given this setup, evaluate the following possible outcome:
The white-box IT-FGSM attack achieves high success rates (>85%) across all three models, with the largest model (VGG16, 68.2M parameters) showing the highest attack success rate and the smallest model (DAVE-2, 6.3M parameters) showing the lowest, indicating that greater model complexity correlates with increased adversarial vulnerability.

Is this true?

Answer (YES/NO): NO